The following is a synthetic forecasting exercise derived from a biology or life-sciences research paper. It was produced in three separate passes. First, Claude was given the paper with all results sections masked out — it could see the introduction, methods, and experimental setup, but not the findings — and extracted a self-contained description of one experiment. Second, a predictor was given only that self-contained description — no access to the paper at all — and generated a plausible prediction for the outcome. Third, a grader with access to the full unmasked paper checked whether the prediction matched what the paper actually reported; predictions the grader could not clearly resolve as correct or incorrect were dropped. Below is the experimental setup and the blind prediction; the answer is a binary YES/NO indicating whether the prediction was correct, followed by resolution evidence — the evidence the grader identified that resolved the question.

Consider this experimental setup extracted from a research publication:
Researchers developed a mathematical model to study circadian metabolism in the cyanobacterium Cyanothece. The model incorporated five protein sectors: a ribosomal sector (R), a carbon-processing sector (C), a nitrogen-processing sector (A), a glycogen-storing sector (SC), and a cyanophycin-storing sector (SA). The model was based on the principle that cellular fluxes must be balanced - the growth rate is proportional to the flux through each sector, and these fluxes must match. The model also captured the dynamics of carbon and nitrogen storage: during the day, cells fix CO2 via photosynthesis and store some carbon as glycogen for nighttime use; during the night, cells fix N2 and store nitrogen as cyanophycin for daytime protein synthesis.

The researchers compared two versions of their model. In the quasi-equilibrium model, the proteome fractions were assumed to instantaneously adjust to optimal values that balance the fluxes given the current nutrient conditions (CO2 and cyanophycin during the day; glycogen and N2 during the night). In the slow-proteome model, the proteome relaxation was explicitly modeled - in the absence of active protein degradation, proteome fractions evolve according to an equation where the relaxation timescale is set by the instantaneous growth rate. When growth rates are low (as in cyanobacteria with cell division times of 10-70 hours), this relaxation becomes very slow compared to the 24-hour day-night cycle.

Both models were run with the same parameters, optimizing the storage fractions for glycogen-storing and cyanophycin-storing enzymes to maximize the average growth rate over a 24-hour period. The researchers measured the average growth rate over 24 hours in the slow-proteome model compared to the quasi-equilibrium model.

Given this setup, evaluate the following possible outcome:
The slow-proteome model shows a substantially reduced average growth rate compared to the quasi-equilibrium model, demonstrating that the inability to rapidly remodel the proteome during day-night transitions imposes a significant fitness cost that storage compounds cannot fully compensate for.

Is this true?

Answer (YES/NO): YES